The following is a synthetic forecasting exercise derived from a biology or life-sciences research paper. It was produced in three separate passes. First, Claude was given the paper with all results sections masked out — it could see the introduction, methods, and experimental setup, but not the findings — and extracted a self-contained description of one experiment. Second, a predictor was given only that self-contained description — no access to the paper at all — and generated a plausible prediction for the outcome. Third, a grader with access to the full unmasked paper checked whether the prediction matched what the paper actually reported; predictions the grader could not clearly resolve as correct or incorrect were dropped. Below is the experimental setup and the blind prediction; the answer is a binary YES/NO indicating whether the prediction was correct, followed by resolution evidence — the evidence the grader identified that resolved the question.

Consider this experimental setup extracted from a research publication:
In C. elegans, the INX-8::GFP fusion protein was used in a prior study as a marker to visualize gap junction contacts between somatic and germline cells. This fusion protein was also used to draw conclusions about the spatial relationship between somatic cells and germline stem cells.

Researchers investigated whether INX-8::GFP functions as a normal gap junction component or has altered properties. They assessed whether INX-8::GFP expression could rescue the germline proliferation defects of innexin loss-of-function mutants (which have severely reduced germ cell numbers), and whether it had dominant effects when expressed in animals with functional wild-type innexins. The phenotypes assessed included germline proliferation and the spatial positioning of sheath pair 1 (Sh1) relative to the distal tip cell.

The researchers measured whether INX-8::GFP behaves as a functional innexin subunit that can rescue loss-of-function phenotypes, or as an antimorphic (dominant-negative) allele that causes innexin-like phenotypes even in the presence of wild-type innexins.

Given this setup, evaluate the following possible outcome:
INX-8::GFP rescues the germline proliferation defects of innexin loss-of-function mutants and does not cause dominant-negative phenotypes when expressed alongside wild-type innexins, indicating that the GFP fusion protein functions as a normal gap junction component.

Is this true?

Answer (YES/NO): NO